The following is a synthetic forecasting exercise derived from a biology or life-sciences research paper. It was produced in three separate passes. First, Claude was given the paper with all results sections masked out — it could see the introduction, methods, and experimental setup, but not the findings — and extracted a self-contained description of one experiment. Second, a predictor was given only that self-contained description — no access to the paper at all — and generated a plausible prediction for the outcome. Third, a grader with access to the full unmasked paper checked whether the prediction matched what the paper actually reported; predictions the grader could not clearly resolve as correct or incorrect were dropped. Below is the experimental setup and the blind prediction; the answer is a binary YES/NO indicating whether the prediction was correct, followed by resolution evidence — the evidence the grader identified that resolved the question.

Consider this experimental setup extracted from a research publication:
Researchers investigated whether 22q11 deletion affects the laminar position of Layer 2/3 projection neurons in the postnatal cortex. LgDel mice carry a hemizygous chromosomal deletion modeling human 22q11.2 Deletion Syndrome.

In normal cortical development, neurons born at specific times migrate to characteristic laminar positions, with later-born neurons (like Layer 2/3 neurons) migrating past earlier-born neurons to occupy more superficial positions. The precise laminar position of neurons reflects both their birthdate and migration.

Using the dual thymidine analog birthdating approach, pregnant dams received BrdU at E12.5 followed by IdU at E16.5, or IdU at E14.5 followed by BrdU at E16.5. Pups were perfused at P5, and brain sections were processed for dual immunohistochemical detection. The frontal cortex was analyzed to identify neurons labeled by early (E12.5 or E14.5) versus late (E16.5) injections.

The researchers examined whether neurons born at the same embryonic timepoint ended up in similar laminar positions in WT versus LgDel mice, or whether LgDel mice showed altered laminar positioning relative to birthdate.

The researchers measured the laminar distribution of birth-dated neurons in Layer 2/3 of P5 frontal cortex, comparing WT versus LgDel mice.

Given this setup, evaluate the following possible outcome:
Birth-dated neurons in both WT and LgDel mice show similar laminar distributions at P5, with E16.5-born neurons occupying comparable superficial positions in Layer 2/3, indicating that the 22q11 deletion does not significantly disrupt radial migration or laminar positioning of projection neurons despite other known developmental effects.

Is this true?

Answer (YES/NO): NO